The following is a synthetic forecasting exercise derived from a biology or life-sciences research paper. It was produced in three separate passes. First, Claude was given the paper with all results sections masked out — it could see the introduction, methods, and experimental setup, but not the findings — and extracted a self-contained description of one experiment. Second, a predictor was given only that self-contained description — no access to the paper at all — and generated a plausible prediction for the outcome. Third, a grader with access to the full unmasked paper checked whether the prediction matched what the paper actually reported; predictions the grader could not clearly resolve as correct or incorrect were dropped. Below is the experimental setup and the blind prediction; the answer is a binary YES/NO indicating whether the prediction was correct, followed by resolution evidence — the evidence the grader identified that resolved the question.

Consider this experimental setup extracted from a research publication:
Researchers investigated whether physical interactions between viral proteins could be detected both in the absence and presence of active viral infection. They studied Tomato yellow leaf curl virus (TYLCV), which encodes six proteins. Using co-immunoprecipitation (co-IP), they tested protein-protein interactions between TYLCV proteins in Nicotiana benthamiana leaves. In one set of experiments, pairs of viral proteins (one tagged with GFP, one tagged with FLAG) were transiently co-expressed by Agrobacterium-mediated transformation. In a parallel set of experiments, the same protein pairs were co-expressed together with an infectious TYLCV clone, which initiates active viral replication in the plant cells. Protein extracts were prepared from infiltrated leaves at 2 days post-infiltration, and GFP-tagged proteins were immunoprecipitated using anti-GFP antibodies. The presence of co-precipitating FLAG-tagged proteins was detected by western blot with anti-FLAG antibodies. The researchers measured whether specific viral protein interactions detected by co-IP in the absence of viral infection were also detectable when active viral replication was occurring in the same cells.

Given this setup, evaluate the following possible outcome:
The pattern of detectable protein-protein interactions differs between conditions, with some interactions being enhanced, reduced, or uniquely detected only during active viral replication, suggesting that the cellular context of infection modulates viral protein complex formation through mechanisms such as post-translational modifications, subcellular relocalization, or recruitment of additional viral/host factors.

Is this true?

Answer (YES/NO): YES